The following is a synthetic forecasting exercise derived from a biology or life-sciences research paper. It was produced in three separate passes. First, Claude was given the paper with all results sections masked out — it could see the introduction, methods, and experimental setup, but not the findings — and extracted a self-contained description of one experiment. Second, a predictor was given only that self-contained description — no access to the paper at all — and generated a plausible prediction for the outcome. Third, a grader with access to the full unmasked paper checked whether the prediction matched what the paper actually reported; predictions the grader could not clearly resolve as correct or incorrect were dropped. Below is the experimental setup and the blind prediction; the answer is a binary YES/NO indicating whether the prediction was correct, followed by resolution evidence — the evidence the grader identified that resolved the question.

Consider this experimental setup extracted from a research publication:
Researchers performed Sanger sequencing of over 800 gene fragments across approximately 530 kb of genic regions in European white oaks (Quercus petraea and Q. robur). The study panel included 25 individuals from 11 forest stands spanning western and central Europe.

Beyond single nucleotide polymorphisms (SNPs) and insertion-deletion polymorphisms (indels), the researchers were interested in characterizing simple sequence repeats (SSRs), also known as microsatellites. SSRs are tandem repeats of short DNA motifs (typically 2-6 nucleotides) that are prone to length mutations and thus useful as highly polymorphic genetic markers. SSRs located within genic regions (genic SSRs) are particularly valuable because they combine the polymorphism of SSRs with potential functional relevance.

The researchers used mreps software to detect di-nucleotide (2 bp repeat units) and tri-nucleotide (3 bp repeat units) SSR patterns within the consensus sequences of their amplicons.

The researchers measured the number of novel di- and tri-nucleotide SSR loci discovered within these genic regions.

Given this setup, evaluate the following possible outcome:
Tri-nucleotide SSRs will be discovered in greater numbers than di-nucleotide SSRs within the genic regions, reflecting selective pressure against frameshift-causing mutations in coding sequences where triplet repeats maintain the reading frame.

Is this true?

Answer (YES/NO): NO